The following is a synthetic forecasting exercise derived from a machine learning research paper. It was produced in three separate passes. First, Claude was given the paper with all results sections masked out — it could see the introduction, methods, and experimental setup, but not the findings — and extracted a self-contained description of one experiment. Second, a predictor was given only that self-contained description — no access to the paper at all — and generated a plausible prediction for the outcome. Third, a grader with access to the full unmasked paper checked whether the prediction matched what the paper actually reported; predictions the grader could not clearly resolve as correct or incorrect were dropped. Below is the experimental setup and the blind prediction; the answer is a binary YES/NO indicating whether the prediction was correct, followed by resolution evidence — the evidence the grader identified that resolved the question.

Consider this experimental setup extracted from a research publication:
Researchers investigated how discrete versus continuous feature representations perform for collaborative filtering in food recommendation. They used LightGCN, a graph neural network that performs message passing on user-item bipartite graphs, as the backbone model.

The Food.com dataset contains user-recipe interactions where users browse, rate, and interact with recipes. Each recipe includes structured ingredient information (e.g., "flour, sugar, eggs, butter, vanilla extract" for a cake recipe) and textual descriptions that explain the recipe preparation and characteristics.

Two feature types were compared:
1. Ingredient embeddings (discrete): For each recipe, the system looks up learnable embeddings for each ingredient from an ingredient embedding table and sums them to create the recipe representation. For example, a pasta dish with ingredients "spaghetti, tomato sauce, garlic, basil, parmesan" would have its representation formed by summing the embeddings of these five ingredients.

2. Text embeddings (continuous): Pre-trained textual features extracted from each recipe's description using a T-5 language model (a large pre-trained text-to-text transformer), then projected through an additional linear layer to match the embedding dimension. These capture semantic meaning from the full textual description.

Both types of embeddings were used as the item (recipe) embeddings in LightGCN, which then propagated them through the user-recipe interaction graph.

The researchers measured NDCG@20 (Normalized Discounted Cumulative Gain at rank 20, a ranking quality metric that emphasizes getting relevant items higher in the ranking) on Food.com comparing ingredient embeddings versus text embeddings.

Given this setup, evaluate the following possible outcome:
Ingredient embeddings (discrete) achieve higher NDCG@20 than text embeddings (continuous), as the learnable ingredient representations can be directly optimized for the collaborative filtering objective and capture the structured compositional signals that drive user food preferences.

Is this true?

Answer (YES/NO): YES